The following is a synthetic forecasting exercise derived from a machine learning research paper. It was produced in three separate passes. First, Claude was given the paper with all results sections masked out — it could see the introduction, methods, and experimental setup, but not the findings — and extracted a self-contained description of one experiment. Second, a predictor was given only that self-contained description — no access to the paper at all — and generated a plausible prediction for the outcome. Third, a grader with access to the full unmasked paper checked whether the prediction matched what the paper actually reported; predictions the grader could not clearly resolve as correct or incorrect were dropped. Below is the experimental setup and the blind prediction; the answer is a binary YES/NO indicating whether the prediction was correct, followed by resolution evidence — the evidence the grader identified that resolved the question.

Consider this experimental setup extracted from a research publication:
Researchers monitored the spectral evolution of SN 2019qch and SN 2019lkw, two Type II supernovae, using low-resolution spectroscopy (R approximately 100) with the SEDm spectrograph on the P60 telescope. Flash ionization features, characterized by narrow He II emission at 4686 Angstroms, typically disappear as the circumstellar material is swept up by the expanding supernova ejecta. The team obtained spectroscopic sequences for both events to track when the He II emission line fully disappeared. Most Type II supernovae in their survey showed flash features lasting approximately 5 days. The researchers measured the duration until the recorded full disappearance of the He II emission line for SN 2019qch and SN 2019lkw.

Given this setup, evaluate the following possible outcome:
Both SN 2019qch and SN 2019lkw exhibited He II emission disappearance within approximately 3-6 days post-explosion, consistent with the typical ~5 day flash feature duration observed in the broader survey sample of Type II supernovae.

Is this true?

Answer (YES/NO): NO